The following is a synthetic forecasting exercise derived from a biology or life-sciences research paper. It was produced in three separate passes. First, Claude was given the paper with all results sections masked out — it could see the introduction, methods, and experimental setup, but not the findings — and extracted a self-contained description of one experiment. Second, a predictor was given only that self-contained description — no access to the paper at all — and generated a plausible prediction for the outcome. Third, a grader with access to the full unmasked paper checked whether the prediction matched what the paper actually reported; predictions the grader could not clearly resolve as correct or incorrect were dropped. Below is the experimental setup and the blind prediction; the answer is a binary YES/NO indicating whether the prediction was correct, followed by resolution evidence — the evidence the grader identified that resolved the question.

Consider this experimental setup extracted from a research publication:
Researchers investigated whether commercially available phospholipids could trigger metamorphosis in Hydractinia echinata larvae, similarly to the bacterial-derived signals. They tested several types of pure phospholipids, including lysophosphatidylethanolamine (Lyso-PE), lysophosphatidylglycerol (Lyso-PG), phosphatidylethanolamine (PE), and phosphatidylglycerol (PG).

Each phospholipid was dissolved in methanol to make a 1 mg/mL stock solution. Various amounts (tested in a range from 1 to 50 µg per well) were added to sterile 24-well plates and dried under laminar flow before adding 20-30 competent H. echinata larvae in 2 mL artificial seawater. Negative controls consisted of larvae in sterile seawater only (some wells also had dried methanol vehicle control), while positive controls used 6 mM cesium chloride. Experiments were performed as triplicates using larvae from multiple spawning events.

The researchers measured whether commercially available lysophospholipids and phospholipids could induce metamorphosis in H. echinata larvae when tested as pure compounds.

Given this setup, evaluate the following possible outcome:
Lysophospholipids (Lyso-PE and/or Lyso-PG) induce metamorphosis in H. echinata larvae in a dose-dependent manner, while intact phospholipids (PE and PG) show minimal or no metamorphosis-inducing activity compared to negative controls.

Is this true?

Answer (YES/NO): NO